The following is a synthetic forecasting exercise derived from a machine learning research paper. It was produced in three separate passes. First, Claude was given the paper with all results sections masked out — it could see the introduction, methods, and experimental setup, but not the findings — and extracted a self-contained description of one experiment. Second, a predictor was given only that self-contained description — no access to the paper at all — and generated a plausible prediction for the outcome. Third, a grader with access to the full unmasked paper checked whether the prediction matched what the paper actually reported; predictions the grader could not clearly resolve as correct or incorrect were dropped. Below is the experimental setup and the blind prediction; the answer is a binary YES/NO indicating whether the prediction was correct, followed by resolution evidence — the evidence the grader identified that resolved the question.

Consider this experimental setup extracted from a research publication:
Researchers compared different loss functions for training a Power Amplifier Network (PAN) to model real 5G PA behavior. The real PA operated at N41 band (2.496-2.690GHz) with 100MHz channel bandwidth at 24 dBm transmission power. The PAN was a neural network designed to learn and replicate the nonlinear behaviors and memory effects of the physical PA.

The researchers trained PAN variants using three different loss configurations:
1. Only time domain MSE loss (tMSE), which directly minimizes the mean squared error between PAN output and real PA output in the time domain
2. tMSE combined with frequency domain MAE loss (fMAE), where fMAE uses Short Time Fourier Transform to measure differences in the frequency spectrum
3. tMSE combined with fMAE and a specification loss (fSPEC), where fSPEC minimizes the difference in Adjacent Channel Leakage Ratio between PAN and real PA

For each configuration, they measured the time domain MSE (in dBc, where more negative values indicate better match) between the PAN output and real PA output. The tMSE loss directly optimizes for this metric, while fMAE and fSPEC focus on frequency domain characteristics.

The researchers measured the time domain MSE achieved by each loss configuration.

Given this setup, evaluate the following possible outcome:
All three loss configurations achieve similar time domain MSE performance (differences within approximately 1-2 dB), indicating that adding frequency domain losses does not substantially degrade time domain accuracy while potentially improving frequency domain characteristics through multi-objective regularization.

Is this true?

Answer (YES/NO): YES